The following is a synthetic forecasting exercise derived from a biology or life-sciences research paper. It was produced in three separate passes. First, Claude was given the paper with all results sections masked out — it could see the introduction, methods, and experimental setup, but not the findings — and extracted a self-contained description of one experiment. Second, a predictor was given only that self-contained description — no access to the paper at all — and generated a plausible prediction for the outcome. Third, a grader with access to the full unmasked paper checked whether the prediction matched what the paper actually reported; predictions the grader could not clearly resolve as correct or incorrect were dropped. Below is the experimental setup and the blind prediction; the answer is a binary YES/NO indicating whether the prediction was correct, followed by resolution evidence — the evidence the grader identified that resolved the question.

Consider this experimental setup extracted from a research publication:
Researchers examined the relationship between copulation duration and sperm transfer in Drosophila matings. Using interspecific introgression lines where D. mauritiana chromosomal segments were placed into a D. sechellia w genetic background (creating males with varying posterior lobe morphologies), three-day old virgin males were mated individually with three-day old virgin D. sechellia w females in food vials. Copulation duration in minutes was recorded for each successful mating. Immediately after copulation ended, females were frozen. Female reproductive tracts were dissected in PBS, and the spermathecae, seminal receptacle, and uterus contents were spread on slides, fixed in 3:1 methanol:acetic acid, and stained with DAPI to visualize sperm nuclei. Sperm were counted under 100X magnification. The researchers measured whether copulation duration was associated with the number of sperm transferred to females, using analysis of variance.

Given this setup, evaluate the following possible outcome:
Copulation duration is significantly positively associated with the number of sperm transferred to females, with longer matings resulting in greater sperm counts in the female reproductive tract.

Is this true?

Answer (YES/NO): NO